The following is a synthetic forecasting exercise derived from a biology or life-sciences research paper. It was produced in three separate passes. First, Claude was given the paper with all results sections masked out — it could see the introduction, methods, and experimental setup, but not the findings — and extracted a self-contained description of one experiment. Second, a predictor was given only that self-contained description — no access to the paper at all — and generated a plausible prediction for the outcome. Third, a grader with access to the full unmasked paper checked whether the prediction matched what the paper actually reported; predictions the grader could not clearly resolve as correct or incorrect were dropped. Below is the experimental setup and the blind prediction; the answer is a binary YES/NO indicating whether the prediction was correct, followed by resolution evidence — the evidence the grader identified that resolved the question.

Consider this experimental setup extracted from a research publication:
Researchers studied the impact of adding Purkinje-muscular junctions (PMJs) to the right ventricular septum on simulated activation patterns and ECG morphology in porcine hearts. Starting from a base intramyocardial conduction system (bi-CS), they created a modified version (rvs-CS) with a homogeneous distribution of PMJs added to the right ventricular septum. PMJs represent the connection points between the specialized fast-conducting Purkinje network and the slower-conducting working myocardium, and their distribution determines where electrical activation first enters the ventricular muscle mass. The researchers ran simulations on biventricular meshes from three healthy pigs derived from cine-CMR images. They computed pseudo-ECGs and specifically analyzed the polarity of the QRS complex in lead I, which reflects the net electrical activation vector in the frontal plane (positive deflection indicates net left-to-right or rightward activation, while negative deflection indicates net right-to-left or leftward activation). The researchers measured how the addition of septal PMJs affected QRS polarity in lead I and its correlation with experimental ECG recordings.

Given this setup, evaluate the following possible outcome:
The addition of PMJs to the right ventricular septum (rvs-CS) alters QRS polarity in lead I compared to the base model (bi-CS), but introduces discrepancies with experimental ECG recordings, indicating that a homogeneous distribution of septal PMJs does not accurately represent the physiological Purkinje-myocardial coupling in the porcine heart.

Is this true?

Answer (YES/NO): NO